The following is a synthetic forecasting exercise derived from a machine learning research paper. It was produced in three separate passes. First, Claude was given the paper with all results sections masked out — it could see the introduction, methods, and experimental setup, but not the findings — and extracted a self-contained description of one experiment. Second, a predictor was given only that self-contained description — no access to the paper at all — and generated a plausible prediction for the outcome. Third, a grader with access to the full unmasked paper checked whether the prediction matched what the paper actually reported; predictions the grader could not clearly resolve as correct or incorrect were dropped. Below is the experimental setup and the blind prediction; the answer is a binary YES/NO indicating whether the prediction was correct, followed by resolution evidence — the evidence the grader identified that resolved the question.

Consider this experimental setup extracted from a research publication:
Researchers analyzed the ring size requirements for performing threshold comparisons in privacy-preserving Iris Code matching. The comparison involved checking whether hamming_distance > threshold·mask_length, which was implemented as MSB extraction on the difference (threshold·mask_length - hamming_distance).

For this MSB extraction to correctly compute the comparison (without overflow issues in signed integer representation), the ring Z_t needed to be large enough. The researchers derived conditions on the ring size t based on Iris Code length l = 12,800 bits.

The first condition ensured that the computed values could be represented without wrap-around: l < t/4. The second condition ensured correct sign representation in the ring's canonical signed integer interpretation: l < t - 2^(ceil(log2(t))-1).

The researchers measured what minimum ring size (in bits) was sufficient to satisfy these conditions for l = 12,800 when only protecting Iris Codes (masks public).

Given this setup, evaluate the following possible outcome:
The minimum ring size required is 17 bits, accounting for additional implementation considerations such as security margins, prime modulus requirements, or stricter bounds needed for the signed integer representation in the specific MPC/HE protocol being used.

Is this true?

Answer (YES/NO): NO